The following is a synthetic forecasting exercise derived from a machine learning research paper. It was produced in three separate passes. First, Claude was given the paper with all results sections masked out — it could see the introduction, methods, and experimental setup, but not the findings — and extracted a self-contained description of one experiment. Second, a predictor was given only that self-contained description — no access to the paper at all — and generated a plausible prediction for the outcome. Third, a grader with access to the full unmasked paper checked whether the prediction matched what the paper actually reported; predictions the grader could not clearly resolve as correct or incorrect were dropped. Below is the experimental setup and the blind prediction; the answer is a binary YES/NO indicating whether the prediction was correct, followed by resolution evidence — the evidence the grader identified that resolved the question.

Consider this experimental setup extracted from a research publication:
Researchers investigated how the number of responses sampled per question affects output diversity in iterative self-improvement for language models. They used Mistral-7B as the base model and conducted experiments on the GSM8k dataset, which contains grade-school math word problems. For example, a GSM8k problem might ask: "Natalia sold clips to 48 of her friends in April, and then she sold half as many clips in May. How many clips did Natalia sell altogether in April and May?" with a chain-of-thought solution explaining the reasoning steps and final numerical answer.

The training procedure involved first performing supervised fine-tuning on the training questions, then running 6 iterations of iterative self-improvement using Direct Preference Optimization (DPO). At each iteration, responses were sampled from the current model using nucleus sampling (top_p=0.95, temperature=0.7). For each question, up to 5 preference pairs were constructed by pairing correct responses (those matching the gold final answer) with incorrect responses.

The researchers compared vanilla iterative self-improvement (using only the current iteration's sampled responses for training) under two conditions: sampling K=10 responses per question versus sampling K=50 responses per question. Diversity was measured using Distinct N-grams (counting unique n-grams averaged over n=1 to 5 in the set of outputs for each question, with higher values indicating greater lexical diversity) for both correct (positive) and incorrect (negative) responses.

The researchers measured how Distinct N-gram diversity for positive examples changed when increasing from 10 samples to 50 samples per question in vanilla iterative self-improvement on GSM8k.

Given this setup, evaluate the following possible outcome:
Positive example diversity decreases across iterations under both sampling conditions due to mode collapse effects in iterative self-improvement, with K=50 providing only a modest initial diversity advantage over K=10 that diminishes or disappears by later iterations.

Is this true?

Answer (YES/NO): NO